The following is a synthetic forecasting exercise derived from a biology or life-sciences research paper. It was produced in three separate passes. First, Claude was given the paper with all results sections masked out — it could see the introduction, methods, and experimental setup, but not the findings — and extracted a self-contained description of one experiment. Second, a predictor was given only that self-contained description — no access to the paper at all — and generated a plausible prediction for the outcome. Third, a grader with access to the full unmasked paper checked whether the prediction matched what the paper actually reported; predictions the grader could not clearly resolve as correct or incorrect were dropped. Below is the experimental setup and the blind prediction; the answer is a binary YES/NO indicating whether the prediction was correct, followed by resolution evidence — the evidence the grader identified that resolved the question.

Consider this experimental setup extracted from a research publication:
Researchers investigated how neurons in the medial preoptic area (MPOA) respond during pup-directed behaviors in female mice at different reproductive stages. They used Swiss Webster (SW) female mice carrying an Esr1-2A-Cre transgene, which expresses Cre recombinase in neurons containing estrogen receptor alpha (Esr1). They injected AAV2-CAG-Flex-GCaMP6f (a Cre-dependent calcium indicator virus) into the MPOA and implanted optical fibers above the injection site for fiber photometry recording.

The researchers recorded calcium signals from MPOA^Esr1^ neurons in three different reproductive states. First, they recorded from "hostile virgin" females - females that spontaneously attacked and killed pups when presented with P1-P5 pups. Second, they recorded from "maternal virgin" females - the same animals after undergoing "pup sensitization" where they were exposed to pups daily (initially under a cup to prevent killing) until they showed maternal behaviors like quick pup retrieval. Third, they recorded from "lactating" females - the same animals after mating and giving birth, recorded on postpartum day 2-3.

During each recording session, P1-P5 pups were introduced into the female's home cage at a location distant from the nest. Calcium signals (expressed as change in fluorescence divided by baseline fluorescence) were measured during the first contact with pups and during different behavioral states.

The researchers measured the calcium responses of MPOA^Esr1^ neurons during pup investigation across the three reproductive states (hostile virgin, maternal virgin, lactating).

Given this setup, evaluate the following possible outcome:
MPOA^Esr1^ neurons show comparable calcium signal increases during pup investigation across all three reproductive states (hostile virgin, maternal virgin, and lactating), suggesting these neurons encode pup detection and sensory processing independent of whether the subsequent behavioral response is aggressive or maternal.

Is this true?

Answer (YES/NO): NO